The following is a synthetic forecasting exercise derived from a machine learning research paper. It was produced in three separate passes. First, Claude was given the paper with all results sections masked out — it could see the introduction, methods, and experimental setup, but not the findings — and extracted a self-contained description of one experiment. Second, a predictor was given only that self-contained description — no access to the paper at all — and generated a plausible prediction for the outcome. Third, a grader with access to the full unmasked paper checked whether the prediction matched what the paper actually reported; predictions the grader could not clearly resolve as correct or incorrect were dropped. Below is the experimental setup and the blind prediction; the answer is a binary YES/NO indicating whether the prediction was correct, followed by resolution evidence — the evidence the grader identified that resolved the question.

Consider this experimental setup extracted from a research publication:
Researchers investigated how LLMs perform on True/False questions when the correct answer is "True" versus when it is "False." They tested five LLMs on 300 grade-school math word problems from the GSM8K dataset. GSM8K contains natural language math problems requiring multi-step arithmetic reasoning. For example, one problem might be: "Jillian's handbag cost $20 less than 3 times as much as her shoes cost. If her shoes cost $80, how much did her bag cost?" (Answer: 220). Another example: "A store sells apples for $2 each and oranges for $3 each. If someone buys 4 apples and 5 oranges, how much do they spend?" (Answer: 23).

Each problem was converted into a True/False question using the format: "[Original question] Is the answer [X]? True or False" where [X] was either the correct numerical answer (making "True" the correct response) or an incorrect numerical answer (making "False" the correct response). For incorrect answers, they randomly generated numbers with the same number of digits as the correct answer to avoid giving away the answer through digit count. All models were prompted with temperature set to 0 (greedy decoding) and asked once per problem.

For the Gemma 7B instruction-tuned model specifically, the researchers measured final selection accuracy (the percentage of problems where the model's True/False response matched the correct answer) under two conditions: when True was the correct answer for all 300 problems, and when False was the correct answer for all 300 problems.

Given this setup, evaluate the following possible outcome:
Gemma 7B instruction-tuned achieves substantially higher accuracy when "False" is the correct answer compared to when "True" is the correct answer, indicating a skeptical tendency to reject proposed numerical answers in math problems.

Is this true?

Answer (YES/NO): NO